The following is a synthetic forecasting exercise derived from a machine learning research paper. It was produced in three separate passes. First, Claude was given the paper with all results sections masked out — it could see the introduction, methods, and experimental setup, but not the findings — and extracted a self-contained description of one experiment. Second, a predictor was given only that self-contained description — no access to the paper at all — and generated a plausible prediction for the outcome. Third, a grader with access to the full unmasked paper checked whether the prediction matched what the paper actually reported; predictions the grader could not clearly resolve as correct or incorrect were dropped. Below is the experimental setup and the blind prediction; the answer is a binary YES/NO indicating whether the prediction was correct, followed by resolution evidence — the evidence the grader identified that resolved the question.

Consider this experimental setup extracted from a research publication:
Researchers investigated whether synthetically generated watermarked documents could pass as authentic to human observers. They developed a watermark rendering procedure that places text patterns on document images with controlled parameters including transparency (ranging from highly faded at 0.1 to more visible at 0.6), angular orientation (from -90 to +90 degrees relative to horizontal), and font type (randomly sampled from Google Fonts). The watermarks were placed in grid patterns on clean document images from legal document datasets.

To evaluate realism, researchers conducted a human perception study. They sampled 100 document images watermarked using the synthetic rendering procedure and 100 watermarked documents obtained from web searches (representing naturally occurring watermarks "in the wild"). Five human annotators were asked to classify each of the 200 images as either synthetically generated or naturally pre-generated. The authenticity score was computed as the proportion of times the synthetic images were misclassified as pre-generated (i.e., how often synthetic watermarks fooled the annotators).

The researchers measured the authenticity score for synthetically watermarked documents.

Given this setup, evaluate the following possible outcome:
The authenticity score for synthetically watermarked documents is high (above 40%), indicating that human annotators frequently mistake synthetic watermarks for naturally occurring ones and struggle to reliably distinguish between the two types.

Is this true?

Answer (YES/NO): YES